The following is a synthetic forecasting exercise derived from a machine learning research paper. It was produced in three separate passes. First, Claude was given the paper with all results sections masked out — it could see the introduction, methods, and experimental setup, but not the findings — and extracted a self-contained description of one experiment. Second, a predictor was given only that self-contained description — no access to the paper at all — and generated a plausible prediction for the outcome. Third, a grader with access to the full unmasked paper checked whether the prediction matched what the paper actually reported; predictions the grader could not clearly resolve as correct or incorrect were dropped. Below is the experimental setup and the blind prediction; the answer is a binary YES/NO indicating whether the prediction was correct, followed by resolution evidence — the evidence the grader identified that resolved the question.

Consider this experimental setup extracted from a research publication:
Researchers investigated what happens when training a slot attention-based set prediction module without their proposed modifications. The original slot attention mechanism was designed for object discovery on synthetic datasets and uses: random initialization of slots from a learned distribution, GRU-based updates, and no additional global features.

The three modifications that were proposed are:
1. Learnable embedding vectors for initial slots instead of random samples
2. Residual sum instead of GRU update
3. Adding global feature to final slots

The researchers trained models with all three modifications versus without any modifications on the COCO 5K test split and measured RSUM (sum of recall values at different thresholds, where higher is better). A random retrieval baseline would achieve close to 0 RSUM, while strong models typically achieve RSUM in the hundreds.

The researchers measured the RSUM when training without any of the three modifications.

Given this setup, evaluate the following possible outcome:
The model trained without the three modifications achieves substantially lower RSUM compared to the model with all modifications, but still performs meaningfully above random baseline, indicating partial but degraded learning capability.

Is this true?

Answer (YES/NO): NO